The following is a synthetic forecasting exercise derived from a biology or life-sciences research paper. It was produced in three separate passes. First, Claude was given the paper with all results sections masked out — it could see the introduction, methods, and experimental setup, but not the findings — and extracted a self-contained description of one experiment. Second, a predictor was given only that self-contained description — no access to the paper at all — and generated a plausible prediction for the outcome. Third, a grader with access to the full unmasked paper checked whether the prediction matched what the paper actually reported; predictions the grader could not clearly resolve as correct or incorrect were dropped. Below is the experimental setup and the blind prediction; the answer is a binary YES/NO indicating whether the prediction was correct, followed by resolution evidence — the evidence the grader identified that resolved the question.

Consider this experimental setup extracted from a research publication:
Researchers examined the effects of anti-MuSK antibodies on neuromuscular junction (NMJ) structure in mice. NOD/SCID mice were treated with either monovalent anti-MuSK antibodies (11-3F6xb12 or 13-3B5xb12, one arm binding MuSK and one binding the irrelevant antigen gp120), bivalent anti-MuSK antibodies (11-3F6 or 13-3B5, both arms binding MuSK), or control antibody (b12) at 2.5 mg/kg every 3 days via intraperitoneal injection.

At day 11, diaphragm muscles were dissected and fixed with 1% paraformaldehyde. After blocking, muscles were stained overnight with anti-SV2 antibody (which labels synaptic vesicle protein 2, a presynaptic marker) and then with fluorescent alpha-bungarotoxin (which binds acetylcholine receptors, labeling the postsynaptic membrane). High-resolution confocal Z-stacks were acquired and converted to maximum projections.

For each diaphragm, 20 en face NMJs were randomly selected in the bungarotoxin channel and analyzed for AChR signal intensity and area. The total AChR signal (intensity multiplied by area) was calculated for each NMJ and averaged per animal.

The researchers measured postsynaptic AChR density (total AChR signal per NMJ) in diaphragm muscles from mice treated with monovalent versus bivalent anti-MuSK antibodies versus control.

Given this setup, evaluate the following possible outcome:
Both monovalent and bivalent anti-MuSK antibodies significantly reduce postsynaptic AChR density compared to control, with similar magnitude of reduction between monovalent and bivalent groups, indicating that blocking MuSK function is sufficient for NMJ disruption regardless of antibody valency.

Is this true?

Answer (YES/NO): NO